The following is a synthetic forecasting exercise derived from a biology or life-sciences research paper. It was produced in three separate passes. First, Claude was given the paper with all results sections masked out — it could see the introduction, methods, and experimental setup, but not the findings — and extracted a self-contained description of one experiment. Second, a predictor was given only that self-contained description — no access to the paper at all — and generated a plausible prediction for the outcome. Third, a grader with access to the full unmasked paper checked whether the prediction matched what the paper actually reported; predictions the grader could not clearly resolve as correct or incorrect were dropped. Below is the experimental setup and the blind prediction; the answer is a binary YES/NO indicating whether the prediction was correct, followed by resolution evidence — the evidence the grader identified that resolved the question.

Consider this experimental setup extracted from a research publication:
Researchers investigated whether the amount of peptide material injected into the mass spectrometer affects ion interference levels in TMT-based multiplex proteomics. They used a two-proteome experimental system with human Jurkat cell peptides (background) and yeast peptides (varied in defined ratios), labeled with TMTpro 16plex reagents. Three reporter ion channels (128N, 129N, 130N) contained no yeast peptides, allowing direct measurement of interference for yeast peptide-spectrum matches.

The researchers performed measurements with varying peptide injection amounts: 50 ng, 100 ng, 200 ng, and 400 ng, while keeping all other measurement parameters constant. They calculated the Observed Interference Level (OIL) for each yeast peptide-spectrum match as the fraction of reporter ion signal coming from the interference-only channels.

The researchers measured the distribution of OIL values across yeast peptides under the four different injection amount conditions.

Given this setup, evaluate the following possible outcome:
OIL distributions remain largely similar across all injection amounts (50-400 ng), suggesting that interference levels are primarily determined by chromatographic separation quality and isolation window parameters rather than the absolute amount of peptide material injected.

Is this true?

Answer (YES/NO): YES